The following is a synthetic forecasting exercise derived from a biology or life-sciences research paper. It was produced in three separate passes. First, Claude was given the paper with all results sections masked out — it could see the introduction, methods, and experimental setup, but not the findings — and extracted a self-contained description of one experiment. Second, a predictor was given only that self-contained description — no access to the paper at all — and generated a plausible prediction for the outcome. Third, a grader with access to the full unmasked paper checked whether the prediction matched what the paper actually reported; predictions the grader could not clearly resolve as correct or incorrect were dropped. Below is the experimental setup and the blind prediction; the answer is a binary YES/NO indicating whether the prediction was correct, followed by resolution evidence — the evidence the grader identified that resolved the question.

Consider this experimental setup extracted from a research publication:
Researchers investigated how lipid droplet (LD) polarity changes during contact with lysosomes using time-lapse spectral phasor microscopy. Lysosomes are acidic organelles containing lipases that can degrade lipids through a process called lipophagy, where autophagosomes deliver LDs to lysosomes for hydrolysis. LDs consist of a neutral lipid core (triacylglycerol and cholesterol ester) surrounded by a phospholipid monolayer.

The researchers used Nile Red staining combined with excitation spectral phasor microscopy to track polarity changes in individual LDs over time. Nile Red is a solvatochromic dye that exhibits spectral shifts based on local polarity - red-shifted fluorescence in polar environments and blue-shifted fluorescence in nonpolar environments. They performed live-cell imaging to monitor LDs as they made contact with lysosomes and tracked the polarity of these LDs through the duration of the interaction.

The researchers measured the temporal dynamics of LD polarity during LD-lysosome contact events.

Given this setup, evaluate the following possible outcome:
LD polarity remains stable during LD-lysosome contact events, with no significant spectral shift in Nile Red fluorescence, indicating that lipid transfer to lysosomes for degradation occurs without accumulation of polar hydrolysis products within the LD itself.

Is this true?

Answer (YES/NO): NO